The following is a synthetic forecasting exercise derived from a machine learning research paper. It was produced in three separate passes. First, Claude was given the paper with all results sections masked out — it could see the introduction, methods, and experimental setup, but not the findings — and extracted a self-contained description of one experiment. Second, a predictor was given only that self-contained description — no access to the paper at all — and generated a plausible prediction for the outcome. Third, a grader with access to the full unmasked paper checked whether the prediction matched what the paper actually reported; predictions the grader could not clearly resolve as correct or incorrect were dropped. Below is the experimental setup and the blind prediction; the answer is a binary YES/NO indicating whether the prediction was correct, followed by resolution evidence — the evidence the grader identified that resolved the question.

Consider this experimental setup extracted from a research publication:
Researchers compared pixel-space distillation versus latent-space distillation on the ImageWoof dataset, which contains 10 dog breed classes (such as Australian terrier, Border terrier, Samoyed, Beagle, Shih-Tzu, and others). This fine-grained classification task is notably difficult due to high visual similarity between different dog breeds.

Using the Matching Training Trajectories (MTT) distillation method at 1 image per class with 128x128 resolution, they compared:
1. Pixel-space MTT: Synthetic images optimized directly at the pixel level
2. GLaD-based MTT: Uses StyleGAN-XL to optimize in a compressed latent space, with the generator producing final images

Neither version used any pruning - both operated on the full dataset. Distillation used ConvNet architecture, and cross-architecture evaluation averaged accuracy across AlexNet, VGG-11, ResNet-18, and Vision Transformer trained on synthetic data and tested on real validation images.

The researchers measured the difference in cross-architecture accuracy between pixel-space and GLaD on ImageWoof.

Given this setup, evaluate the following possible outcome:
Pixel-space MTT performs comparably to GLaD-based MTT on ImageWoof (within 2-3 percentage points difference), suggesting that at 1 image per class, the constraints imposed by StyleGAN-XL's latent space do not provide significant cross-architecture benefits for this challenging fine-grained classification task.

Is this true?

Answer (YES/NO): YES